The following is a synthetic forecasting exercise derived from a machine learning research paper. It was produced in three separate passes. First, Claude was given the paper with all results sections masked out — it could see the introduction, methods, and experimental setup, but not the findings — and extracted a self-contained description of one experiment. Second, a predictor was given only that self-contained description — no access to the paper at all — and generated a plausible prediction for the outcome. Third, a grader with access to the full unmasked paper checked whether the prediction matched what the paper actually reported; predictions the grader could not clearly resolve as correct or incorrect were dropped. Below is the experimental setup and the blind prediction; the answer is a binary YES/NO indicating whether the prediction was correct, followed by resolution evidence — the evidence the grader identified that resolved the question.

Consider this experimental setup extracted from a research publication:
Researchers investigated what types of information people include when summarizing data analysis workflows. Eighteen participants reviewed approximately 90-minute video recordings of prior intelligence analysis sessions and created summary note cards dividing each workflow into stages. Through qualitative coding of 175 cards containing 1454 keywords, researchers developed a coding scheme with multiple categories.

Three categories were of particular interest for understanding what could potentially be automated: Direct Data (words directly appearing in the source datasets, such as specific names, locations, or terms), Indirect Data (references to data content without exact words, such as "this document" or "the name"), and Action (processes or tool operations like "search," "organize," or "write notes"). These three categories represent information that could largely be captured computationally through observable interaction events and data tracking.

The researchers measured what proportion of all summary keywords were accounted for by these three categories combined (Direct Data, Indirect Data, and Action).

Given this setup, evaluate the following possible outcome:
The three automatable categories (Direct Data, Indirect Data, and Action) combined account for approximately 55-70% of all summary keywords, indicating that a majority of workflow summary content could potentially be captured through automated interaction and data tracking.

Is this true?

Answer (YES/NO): YES